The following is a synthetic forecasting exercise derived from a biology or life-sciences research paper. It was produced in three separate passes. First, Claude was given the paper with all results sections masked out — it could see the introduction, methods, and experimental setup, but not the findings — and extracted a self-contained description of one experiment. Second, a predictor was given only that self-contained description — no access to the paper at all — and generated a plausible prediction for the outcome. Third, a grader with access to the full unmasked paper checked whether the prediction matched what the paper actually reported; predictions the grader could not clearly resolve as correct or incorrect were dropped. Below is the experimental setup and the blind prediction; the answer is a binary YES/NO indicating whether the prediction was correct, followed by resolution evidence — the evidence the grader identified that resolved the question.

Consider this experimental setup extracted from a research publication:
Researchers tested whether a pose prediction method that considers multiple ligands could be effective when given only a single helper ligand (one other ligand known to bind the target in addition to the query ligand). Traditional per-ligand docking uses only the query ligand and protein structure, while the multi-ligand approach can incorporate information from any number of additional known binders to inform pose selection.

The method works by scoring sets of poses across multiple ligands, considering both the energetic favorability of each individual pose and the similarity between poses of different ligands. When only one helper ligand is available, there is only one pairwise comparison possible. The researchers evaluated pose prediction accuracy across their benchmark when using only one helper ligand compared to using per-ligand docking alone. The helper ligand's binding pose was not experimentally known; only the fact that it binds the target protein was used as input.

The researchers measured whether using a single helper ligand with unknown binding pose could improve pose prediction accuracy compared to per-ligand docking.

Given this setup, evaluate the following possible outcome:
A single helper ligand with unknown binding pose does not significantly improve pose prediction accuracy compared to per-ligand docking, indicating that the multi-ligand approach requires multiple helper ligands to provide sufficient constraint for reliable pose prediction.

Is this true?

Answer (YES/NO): NO